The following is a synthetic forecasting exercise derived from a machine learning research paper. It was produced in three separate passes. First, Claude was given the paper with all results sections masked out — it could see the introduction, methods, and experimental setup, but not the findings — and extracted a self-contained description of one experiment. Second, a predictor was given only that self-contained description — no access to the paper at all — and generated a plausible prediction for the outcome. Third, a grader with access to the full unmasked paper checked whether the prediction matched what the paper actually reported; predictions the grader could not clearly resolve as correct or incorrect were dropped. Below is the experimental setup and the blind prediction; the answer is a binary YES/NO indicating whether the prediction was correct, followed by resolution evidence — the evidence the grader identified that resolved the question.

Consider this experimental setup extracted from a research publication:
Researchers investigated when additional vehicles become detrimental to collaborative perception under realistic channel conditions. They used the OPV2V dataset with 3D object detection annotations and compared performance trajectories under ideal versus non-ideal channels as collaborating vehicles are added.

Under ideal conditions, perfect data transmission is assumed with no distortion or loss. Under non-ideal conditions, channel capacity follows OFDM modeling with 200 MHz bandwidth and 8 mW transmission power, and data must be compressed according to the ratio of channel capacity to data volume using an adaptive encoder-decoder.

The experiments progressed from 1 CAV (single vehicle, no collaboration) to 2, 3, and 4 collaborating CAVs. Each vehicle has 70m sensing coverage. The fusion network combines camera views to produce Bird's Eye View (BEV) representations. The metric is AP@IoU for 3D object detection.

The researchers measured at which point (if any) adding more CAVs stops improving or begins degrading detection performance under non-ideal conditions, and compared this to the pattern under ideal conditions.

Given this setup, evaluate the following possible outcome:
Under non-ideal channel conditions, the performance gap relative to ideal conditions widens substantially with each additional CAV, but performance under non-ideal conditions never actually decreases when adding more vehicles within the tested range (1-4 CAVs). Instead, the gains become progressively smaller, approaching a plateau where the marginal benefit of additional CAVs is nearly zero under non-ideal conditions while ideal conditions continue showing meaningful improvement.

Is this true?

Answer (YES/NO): NO